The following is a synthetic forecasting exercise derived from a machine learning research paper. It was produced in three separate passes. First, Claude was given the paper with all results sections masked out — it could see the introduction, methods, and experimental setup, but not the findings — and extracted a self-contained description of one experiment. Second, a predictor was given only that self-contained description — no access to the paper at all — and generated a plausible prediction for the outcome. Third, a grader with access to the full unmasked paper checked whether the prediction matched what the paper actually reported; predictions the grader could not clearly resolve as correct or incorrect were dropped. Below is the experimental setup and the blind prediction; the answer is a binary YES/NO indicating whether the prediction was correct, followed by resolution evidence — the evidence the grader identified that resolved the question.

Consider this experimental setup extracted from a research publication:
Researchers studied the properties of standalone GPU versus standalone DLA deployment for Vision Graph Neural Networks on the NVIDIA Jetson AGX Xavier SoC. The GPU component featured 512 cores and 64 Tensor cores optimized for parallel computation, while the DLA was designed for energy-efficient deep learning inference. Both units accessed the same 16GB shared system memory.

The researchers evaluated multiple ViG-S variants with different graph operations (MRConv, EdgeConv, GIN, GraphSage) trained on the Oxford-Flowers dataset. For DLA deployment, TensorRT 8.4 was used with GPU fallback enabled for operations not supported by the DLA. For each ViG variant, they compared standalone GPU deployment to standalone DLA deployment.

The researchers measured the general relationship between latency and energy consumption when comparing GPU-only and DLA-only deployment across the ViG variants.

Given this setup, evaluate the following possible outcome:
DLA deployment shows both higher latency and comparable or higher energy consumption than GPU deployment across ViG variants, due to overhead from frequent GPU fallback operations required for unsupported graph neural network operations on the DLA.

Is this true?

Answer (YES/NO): NO